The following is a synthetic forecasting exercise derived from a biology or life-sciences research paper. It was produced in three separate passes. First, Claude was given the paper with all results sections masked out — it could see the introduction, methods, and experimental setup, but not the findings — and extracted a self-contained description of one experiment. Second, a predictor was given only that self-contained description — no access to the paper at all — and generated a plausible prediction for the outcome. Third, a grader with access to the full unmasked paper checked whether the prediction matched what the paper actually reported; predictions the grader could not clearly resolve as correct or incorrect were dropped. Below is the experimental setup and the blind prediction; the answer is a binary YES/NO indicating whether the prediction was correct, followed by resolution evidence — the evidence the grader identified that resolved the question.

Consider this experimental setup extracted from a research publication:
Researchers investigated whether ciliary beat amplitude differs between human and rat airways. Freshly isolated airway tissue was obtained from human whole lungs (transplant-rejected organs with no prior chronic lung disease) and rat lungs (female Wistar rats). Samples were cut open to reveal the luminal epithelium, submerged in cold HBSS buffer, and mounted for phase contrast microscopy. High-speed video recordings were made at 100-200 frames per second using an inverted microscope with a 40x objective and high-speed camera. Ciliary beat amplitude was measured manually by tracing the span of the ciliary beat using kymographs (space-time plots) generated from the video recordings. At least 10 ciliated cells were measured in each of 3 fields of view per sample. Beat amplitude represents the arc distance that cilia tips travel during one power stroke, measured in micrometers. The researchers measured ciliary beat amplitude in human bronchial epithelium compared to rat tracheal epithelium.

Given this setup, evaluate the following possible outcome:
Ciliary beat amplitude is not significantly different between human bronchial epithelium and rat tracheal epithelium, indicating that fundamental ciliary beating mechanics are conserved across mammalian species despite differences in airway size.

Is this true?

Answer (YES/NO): YES